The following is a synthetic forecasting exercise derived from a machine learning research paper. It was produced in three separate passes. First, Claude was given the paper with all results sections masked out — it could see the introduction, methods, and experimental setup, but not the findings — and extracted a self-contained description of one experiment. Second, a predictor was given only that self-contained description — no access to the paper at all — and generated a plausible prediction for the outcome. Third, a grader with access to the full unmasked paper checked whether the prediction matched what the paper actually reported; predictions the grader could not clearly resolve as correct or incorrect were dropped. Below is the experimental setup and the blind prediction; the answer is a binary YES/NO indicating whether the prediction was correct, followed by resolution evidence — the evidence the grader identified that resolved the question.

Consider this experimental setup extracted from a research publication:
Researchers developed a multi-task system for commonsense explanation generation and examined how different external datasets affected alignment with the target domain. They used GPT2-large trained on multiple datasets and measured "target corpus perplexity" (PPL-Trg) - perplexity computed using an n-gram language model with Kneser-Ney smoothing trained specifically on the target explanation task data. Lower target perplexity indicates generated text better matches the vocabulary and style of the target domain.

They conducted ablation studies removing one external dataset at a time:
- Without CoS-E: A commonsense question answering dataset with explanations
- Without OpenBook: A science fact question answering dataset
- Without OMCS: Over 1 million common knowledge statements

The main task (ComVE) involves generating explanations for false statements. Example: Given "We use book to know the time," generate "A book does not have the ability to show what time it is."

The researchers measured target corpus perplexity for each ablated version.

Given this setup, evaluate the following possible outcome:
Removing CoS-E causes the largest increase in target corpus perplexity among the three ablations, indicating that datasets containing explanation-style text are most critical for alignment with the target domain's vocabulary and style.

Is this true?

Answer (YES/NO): NO